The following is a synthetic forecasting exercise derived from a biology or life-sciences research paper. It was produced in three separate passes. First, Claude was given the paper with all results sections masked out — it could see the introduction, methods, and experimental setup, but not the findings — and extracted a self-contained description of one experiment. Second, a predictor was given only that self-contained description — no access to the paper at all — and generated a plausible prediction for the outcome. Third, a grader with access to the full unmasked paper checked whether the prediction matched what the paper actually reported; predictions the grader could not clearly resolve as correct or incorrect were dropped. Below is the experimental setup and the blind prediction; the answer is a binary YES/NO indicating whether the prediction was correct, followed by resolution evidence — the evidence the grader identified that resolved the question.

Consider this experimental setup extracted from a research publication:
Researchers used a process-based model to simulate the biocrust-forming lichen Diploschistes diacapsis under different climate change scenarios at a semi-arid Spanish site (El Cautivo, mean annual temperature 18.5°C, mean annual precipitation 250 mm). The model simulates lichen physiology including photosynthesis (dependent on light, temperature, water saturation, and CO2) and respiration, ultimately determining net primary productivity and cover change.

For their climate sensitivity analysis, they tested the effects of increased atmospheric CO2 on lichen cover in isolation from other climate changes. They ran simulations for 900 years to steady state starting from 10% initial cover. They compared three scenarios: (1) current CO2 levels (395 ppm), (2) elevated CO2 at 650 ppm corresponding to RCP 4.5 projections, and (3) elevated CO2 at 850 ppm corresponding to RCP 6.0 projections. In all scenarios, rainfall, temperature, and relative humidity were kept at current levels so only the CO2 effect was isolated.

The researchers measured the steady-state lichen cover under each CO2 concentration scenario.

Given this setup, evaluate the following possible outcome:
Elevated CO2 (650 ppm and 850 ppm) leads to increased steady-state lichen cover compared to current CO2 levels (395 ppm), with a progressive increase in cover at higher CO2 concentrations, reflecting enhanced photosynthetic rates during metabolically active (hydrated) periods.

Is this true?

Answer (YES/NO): YES